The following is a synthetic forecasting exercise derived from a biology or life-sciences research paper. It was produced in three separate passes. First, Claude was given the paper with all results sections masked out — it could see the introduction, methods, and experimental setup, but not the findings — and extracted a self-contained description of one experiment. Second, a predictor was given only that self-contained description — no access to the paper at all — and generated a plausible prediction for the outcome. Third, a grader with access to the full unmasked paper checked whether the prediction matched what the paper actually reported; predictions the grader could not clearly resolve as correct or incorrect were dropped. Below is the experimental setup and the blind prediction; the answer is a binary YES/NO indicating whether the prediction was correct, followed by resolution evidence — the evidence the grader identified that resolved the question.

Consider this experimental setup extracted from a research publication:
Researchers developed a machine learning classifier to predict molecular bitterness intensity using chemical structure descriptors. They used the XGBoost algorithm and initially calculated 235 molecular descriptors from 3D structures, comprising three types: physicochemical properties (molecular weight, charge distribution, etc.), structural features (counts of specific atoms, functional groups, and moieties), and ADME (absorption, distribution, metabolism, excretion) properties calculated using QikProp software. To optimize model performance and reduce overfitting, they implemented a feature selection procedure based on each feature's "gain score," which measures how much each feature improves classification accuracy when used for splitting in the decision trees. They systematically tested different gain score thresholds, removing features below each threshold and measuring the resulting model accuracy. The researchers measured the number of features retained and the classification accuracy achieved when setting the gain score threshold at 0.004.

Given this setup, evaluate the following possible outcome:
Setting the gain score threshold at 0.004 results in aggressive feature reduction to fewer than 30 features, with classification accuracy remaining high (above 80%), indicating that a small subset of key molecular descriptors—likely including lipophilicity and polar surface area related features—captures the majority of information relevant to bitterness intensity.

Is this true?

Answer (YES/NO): NO